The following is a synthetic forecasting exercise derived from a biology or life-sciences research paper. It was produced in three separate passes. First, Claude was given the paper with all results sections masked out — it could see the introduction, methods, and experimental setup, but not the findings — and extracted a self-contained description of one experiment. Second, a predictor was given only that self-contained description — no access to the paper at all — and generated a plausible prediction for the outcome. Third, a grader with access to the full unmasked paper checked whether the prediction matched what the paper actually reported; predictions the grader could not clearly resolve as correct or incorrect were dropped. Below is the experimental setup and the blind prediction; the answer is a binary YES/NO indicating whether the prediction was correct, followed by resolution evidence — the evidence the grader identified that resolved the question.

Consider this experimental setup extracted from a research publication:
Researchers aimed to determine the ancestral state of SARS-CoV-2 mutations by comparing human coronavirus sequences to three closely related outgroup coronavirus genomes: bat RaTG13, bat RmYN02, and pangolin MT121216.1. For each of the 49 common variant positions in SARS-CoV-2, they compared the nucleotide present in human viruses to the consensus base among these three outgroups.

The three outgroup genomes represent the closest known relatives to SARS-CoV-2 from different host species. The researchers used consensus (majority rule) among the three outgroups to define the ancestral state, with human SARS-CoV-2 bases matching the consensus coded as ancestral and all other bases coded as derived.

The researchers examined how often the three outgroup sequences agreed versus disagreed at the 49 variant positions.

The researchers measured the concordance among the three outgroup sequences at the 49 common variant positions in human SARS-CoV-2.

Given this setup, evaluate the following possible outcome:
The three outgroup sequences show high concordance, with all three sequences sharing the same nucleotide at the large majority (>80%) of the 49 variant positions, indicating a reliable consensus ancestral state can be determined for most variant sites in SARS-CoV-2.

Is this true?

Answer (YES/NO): NO